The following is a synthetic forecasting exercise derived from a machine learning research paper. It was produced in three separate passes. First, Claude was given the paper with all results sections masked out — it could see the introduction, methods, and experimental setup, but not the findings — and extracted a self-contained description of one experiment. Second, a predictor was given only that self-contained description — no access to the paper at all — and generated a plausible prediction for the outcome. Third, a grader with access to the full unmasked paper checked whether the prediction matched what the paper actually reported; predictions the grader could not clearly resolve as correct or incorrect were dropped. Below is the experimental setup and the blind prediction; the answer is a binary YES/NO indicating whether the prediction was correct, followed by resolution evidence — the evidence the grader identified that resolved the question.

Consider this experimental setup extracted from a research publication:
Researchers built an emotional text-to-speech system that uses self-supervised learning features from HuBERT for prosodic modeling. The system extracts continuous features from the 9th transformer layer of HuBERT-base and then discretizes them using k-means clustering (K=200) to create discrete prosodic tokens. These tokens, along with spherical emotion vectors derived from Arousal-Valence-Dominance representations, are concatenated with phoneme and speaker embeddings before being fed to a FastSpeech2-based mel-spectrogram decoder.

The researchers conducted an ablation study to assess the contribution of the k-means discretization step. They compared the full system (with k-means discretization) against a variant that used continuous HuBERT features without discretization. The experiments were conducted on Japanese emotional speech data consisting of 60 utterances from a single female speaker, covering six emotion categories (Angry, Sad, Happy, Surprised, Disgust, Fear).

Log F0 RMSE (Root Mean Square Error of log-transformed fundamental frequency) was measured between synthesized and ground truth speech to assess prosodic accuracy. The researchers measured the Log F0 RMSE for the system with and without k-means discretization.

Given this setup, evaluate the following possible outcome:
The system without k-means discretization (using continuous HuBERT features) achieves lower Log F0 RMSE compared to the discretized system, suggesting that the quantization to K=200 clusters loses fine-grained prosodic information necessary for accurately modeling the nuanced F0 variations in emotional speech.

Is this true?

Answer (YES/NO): NO